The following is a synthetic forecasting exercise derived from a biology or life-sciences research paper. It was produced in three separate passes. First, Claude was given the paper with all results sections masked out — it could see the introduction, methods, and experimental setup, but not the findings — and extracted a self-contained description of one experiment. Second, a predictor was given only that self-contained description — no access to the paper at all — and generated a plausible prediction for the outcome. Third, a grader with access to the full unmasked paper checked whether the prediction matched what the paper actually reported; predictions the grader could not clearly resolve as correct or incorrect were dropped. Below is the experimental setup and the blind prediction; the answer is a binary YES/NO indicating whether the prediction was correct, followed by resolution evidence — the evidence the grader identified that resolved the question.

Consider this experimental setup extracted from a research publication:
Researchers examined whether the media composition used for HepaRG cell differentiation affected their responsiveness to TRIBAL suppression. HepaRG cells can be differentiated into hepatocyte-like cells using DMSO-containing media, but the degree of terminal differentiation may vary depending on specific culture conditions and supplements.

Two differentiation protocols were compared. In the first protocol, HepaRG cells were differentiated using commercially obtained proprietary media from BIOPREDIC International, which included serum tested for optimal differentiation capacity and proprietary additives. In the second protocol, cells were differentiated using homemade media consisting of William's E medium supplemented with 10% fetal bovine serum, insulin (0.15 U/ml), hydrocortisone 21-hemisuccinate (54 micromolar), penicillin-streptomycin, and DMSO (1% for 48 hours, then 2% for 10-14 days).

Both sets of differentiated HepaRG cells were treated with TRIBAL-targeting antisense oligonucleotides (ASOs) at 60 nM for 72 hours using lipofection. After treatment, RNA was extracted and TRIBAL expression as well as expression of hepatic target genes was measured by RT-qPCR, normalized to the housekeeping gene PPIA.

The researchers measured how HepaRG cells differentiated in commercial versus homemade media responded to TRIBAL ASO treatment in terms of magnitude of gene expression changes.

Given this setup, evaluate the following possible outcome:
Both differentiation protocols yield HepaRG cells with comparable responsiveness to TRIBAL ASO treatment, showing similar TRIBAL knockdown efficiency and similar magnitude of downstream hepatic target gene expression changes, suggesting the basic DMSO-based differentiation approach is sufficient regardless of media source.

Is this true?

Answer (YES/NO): NO